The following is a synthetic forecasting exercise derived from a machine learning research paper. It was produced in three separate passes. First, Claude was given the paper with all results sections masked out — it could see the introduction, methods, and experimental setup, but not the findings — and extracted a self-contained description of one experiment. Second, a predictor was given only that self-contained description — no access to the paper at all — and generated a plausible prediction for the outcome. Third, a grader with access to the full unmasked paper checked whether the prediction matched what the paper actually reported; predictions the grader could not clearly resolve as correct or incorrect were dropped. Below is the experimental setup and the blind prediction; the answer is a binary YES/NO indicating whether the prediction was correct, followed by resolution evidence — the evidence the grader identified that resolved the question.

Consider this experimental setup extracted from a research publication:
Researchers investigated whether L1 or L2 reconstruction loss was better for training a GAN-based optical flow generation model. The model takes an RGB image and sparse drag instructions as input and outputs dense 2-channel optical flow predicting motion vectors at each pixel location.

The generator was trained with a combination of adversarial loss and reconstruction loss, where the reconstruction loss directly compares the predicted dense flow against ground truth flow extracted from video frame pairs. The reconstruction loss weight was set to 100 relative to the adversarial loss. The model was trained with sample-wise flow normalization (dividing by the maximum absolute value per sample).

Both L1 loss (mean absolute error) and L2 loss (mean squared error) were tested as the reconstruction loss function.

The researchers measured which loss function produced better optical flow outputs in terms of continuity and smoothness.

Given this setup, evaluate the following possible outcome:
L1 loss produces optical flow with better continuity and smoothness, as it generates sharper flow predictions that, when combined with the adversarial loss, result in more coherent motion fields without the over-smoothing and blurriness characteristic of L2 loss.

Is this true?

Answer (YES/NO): NO